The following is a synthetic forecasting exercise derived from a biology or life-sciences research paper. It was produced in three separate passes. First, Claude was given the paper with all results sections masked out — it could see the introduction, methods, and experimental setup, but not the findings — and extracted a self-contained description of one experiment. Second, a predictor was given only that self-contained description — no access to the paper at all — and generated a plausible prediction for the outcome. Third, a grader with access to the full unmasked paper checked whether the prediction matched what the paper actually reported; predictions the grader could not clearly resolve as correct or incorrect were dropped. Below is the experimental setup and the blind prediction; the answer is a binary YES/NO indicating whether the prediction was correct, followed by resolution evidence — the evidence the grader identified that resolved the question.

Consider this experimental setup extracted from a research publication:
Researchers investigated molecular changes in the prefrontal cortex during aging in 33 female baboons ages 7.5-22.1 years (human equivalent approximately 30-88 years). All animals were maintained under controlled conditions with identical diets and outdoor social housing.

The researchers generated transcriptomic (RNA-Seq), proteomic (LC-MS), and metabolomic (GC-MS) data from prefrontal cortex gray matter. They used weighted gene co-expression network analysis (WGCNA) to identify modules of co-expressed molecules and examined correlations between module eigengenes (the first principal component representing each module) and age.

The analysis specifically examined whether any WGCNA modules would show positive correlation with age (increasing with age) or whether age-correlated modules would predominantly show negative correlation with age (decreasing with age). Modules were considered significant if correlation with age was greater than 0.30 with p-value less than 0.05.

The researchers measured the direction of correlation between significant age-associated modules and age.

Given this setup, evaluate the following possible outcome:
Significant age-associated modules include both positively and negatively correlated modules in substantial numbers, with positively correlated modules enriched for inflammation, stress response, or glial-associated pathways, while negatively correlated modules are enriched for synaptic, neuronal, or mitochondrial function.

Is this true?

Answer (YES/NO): NO